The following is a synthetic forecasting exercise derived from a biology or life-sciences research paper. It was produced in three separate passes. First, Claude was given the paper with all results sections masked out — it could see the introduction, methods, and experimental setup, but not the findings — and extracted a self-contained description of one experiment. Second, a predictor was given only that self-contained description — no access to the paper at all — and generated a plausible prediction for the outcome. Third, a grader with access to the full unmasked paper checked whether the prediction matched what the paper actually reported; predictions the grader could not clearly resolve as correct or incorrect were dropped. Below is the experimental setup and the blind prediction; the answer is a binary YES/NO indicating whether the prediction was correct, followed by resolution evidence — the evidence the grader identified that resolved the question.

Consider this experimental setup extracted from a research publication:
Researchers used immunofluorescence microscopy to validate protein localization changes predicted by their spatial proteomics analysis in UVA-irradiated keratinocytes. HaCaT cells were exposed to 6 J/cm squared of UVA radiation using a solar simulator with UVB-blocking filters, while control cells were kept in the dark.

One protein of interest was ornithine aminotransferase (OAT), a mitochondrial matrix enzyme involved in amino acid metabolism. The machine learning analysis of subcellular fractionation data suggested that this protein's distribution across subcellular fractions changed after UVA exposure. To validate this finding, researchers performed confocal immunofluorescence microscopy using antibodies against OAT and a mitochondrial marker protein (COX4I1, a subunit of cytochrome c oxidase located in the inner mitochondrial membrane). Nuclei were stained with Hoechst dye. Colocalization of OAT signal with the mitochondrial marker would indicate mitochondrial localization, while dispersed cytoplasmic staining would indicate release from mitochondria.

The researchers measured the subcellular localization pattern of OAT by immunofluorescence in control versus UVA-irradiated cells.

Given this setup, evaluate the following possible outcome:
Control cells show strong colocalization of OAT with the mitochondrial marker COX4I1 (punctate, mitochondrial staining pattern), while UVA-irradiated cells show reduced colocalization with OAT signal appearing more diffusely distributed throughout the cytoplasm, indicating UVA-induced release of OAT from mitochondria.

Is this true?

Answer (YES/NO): NO